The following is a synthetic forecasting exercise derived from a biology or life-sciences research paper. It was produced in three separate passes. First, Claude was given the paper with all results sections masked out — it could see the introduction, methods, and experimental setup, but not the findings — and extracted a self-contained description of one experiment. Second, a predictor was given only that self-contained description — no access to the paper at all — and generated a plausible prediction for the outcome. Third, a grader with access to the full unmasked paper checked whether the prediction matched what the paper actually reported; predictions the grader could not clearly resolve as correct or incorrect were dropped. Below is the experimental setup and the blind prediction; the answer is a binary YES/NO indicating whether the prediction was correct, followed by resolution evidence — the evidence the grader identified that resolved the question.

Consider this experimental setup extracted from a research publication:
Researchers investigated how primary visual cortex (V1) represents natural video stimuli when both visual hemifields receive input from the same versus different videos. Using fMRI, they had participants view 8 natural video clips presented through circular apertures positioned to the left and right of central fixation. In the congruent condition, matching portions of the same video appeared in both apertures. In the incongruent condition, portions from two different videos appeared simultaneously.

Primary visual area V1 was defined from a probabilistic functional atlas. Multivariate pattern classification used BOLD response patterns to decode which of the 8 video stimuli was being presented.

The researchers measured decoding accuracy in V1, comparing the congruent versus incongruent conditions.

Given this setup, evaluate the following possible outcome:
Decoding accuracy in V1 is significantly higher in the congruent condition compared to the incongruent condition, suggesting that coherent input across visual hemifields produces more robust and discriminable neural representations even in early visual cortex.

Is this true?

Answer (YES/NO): NO